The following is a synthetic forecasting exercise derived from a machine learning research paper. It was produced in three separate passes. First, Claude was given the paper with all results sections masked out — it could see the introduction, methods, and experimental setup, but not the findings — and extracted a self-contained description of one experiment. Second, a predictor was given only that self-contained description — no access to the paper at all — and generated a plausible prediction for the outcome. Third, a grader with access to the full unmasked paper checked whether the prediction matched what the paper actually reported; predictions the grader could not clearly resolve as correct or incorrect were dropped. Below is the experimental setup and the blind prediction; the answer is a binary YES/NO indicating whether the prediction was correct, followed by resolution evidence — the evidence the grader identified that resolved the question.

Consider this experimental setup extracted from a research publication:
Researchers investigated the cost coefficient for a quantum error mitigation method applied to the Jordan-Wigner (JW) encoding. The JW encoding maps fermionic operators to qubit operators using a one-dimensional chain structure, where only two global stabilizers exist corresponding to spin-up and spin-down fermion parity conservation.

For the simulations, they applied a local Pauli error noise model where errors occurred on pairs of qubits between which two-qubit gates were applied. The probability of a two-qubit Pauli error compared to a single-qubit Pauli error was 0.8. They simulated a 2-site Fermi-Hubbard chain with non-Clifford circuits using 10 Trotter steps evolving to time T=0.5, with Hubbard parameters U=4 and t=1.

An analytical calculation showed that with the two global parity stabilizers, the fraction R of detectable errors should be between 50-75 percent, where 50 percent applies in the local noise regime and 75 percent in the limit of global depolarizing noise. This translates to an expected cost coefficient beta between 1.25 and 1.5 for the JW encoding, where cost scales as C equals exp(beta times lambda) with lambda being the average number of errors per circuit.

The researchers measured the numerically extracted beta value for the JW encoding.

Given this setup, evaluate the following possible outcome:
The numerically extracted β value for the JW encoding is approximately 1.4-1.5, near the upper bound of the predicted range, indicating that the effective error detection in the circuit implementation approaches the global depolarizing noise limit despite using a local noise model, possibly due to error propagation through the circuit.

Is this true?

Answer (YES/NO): NO